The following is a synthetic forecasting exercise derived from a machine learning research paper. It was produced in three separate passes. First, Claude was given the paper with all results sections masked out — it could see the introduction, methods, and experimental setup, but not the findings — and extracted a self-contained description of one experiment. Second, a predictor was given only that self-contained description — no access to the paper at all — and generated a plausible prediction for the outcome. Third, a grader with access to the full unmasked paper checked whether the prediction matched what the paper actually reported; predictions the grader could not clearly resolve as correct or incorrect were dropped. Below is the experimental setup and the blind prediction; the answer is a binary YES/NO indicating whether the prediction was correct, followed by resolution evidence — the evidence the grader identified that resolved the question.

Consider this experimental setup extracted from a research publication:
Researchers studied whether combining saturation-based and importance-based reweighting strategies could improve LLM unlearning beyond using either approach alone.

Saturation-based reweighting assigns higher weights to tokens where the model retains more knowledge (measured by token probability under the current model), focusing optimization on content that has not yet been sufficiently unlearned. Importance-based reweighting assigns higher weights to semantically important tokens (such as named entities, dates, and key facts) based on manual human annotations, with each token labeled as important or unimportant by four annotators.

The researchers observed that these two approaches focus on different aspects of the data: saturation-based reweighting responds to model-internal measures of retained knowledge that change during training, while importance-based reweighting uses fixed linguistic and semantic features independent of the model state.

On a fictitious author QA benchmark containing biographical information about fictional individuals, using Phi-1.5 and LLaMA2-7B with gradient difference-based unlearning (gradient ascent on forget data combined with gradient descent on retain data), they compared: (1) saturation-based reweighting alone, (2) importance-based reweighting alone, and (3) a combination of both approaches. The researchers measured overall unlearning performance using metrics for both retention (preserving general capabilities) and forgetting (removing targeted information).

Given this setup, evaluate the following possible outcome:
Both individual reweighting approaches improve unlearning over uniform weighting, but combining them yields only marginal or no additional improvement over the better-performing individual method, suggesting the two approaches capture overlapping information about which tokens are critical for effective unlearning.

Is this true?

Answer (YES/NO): NO